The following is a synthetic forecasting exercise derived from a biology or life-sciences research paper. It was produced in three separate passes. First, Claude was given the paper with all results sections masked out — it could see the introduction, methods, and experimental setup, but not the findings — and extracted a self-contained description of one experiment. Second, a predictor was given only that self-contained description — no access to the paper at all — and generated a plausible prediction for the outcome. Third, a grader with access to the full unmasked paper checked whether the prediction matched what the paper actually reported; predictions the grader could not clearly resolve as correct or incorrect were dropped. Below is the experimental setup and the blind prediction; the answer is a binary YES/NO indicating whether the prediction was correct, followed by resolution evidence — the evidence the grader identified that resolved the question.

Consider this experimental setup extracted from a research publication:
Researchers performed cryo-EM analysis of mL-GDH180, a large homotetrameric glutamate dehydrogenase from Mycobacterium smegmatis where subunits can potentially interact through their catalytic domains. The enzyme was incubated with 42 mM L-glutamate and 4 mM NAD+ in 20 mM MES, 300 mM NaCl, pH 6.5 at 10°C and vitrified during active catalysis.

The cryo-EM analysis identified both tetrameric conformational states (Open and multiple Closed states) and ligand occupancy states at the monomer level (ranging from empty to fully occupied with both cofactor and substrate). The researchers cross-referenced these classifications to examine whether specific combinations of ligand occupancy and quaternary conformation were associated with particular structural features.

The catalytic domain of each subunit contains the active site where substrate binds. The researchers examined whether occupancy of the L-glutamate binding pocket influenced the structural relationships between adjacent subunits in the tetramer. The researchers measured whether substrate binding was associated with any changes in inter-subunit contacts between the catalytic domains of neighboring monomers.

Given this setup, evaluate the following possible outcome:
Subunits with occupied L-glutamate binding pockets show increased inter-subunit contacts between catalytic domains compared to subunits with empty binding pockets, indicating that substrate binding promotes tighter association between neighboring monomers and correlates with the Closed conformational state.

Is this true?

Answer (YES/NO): YES